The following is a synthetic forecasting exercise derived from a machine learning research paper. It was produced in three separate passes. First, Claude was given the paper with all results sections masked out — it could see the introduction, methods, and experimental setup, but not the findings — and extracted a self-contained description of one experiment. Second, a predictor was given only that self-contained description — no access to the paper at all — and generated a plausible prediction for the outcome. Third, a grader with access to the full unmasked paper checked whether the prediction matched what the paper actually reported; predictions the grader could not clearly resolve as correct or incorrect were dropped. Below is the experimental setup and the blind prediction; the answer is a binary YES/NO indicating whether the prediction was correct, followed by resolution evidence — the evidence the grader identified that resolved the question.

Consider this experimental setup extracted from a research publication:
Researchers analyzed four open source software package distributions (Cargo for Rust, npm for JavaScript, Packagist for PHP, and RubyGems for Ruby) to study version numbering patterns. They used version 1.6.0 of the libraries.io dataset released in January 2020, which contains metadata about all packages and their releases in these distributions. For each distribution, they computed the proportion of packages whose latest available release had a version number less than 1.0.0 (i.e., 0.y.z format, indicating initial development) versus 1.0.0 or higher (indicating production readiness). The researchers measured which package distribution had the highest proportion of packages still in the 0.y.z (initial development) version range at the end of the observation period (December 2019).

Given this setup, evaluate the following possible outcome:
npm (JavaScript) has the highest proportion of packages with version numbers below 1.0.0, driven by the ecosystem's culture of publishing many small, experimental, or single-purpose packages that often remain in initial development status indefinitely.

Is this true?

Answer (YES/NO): NO